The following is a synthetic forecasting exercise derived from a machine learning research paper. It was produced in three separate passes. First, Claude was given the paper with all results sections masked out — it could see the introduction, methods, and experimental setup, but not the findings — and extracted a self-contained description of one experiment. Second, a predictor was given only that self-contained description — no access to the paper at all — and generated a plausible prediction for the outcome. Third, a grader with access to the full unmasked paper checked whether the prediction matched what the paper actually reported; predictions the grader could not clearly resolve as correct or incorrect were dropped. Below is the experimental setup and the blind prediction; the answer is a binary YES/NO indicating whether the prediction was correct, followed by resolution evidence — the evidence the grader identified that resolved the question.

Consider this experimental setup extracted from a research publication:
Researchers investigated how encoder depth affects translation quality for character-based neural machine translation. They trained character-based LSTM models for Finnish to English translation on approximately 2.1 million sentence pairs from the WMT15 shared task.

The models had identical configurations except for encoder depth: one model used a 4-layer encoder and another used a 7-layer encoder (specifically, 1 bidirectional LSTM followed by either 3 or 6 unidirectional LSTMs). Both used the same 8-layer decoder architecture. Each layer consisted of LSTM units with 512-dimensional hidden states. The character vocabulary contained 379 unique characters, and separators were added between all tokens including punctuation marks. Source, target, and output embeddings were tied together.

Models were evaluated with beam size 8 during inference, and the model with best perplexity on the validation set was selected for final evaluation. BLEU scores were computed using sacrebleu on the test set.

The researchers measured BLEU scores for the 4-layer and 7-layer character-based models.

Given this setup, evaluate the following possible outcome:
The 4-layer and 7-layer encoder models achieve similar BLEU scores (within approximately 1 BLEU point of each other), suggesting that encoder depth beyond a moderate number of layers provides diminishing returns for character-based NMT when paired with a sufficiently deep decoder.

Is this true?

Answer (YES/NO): NO